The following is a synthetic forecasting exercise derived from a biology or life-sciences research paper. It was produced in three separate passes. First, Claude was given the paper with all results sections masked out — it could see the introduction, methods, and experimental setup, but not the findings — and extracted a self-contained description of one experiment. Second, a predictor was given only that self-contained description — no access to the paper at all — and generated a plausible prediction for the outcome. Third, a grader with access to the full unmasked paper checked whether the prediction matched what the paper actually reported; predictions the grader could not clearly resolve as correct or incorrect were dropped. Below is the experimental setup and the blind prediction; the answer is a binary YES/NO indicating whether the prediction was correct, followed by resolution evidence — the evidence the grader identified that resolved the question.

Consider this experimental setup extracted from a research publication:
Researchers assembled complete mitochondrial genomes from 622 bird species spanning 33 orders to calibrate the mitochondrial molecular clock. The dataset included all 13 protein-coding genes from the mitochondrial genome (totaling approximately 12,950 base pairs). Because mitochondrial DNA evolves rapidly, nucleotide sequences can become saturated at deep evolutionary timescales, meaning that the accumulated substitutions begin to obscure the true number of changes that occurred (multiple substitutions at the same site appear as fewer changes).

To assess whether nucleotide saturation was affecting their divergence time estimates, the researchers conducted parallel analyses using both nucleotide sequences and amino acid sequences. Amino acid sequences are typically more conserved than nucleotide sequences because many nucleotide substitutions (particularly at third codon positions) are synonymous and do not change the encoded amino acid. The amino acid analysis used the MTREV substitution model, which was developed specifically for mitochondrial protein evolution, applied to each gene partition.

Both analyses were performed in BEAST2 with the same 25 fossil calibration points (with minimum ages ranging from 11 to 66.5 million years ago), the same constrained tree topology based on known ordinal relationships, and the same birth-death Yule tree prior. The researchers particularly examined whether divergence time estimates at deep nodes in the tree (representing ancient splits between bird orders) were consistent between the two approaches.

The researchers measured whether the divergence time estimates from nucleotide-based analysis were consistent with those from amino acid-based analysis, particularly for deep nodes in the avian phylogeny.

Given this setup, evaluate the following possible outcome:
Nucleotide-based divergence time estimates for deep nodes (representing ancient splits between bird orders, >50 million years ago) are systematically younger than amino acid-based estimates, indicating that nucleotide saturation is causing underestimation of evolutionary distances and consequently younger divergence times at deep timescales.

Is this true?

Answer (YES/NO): NO